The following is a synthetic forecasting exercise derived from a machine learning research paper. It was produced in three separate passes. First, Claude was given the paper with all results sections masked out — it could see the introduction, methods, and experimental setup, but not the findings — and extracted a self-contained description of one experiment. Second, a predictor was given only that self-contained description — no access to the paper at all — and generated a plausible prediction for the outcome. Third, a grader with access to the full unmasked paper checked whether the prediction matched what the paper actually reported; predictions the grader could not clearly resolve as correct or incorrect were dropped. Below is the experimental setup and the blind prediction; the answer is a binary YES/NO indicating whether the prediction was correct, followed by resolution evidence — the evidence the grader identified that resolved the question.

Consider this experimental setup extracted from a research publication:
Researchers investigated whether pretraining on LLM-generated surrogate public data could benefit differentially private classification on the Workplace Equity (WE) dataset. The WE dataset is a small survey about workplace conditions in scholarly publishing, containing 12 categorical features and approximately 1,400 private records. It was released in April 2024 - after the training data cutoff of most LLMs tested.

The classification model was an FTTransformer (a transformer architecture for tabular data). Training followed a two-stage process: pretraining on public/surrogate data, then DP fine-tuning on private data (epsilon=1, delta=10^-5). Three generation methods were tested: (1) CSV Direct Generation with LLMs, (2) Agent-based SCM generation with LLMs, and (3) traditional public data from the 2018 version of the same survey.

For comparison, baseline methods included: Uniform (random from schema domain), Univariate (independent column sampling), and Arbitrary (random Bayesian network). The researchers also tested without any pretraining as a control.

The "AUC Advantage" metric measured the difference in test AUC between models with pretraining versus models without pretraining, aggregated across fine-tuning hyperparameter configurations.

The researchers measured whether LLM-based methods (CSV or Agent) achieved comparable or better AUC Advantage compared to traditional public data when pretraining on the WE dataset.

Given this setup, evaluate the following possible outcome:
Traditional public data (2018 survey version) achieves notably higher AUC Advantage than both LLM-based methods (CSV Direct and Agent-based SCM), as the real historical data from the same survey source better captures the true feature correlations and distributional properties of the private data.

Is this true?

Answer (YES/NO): NO